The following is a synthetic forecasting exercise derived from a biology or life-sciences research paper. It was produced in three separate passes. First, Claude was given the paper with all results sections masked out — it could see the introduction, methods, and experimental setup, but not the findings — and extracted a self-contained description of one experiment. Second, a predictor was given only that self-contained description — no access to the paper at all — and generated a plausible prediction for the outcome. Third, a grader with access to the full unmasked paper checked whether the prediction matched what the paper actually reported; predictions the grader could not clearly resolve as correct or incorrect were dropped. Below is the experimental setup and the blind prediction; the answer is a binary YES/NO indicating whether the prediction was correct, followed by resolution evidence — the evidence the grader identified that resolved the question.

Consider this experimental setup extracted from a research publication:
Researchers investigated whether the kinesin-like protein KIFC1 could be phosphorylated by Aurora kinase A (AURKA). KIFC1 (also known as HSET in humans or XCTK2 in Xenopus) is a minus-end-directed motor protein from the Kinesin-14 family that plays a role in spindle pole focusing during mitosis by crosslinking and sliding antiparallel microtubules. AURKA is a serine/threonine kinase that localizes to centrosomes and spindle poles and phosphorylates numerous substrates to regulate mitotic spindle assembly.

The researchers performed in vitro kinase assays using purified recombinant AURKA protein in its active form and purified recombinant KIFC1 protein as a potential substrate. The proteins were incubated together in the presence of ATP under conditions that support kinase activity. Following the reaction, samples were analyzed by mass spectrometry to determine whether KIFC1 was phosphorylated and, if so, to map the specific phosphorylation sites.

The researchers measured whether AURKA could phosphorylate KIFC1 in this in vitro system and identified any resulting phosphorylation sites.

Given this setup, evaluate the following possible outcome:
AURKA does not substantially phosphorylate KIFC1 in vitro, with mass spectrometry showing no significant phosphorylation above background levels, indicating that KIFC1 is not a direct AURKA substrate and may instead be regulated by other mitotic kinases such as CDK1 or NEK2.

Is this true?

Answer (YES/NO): NO